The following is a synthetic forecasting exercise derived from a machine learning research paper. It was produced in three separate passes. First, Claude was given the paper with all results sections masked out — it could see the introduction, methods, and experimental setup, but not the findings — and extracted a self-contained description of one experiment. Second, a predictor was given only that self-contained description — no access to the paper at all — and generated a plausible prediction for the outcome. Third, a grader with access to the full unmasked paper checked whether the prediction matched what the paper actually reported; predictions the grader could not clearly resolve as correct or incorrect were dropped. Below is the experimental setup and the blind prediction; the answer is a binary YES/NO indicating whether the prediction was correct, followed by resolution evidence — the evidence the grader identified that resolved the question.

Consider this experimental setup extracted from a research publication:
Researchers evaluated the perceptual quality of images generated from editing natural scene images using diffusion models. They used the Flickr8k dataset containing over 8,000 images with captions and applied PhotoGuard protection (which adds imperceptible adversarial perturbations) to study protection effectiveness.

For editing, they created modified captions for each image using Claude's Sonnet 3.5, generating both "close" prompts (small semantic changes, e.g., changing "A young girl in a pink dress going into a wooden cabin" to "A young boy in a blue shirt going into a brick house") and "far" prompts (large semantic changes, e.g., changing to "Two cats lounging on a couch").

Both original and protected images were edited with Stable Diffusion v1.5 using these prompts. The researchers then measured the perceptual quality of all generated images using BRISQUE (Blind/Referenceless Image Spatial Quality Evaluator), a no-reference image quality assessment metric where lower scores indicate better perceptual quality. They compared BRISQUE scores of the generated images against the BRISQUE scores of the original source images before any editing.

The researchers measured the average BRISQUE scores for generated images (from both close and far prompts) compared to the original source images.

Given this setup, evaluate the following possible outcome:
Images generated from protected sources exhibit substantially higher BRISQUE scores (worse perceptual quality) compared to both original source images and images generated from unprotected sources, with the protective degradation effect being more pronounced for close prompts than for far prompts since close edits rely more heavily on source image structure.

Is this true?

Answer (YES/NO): NO